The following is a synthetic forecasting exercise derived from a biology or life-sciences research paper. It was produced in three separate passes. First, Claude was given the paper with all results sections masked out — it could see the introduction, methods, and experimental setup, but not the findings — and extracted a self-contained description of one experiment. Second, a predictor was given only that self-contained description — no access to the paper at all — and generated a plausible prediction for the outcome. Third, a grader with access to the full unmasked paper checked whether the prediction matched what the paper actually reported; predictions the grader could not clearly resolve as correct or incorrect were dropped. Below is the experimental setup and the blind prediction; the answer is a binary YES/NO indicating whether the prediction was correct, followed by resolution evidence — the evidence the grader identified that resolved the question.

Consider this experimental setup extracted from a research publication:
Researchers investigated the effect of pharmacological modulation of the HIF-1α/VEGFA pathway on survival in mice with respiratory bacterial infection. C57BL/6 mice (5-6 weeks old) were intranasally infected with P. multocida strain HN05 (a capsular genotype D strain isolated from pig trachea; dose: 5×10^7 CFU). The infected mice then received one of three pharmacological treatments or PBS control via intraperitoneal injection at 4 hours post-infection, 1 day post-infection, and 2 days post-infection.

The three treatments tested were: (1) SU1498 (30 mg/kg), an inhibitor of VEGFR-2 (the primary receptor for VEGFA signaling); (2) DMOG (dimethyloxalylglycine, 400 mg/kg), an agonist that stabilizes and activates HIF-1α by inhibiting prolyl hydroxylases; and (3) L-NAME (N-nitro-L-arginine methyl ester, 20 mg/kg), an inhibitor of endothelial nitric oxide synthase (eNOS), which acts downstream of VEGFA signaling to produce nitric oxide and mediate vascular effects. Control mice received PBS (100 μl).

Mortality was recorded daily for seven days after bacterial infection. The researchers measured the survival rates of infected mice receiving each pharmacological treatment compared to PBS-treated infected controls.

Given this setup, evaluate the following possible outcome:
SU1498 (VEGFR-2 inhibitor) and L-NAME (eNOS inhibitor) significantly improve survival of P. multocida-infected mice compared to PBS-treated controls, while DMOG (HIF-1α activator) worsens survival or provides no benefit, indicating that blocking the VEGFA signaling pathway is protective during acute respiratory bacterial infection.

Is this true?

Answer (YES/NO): YES